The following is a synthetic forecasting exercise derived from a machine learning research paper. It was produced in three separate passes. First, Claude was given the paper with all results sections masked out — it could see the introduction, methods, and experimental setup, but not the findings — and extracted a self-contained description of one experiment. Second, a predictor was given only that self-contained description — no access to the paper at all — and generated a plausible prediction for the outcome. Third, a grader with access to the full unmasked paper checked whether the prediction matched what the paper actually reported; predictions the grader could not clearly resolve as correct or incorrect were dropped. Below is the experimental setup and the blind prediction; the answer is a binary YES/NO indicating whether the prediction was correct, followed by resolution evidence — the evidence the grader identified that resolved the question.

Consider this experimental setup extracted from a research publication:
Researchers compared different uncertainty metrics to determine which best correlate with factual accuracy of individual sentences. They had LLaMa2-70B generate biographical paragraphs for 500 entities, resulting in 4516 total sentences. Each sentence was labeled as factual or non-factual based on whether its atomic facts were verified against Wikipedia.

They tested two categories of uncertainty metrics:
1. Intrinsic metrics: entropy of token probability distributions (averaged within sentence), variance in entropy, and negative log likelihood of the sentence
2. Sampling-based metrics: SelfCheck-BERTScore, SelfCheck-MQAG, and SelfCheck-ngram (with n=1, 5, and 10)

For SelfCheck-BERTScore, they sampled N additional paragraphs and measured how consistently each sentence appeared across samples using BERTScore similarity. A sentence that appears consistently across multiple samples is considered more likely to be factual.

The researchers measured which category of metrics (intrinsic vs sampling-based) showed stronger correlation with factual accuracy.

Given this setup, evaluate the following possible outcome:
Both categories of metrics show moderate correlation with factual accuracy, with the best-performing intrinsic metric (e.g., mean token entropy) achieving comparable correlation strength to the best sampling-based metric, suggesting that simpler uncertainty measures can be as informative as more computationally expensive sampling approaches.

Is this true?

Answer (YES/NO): NO